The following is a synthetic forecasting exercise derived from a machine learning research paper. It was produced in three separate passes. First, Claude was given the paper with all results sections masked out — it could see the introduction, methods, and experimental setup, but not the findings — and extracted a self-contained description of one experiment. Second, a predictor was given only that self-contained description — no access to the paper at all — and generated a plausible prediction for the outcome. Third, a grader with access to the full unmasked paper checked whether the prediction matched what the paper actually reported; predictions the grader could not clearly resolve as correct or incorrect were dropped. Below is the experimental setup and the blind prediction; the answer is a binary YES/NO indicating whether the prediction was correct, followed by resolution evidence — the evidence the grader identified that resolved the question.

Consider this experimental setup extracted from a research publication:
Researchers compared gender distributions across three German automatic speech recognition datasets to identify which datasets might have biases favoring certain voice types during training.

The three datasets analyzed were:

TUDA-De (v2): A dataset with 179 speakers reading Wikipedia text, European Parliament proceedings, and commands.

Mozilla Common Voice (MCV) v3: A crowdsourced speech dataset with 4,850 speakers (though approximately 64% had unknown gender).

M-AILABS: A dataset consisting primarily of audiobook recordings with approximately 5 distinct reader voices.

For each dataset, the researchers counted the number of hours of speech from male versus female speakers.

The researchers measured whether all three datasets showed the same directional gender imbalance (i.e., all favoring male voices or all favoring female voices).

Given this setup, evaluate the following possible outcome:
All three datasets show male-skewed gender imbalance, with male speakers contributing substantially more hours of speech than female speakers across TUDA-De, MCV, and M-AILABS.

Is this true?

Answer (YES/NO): NO